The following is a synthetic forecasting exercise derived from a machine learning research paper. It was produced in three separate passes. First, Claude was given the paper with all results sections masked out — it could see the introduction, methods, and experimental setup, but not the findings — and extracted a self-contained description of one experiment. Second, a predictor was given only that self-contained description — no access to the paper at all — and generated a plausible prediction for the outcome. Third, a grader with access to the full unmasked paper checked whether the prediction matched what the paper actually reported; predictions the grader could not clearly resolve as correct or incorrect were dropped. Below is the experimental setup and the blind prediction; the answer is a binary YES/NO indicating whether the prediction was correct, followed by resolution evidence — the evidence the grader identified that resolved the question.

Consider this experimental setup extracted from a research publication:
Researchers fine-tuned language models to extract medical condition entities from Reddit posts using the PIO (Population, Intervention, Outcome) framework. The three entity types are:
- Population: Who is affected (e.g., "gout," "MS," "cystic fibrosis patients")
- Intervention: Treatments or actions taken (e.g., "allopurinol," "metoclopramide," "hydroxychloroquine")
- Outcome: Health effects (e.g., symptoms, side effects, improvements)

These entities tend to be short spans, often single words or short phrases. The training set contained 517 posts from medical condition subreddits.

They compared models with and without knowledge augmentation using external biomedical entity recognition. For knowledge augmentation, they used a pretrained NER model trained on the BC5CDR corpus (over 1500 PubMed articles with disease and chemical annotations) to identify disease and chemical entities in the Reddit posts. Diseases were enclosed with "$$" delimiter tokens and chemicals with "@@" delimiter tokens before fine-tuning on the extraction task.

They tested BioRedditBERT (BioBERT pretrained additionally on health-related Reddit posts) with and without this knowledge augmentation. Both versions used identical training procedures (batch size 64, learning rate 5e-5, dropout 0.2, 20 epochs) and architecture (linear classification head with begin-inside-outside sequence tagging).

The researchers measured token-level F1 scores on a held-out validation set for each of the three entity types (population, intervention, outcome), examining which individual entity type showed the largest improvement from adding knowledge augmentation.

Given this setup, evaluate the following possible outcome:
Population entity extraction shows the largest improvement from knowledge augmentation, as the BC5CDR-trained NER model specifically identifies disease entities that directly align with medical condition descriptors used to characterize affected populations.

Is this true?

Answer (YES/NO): YES